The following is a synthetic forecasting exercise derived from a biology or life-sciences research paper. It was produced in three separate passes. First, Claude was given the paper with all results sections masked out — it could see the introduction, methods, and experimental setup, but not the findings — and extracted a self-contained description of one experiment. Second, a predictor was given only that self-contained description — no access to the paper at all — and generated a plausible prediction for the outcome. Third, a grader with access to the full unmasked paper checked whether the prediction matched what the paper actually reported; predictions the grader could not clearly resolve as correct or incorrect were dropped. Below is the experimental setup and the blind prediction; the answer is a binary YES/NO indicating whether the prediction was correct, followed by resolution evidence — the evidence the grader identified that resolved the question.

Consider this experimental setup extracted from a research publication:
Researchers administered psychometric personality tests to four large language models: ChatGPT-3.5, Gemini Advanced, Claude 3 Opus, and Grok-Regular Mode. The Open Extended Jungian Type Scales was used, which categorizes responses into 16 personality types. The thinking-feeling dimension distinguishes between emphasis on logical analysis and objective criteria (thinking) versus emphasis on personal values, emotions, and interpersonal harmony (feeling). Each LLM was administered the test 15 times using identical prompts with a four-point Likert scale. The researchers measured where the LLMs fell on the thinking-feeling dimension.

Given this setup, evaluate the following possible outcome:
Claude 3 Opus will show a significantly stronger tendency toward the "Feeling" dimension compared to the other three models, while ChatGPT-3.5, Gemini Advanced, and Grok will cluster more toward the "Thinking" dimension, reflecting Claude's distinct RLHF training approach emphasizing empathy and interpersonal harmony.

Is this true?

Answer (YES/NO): NO